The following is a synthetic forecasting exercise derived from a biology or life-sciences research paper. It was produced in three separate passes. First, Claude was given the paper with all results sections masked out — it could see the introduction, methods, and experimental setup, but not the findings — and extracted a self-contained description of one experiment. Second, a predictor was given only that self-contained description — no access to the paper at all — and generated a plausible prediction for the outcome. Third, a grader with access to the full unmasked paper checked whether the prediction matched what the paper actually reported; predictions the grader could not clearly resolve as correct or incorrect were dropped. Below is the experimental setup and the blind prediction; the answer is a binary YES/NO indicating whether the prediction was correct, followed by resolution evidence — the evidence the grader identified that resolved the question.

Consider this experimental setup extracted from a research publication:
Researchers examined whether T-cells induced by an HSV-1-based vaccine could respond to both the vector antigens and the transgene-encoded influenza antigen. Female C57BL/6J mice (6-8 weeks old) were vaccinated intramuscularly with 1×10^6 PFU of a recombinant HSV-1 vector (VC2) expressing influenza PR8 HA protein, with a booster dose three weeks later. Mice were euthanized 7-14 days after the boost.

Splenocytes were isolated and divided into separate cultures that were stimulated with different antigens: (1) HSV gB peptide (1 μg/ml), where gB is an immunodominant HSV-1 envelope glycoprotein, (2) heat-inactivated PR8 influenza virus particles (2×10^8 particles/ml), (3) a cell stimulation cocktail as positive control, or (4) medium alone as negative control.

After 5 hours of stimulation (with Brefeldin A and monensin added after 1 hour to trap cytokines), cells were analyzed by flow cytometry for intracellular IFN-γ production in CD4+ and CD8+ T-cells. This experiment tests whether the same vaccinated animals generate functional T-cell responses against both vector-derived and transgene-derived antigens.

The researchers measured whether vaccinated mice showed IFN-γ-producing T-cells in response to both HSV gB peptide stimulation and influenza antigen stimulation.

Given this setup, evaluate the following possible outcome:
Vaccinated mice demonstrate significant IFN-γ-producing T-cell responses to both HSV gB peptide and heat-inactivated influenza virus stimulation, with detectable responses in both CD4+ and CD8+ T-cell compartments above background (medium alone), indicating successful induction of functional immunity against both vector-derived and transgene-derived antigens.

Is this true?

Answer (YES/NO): YES